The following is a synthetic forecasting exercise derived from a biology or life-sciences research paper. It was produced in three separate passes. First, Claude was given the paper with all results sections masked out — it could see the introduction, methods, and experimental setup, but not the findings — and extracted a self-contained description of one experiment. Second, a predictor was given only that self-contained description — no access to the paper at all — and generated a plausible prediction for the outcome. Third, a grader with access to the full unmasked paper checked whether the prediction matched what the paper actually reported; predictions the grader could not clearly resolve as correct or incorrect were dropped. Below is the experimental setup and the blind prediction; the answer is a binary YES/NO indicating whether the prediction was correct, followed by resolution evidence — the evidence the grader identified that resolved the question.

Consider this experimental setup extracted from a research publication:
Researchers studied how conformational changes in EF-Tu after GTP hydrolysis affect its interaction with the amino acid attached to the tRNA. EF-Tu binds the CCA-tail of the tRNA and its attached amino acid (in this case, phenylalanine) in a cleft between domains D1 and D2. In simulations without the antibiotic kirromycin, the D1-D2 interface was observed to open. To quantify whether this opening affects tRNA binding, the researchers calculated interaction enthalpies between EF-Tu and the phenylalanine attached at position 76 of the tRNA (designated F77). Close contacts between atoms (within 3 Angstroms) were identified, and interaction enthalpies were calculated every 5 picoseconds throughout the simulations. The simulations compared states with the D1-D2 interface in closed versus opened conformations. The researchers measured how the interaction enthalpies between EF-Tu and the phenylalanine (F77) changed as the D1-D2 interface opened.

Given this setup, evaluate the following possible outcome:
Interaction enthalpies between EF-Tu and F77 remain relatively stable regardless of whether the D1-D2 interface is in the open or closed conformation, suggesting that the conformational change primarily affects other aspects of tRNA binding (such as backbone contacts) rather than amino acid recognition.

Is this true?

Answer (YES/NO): NO